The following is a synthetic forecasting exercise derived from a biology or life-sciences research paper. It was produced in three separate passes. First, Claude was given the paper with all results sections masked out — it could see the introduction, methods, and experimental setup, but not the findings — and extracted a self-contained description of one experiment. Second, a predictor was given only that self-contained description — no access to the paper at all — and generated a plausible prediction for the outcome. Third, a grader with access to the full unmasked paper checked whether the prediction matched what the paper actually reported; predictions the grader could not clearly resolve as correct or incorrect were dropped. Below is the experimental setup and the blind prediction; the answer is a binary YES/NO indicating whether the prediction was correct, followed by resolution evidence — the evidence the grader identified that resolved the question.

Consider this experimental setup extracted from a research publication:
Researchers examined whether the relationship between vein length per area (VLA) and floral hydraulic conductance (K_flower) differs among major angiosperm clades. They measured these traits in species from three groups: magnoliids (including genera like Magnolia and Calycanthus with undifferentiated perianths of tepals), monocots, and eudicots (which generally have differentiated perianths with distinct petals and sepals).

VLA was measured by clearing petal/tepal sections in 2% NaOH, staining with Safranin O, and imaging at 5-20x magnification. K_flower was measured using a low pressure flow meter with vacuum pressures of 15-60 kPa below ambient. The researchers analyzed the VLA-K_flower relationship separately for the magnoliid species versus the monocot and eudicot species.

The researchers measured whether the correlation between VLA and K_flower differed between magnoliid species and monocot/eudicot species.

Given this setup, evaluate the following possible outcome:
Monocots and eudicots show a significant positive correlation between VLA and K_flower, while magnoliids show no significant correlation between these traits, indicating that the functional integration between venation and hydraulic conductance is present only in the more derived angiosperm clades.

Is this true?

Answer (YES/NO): NO